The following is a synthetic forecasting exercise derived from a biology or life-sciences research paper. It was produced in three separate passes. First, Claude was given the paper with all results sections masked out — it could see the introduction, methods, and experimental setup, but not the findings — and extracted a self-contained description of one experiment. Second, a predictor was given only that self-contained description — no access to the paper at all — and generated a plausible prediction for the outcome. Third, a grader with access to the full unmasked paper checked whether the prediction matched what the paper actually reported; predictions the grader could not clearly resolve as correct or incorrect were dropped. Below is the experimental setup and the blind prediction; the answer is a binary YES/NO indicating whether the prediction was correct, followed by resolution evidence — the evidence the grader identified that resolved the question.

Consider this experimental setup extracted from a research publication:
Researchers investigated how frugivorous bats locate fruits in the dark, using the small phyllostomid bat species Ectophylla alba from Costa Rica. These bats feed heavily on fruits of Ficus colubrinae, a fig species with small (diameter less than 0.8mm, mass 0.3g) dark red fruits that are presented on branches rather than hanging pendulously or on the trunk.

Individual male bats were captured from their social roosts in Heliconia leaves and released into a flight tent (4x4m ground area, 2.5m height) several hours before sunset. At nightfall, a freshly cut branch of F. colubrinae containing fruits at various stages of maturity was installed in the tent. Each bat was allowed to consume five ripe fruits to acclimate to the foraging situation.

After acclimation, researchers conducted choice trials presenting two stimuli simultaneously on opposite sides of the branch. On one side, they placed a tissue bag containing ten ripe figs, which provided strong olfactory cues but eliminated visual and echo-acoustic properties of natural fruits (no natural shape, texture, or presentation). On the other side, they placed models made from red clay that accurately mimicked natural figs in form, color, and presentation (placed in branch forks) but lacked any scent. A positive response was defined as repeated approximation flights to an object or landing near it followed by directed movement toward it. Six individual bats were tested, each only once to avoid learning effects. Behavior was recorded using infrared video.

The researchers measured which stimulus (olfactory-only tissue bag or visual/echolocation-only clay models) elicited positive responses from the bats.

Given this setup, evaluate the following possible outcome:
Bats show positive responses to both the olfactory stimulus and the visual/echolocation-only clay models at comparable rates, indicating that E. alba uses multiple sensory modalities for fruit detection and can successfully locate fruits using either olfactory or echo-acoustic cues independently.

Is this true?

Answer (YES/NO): NO